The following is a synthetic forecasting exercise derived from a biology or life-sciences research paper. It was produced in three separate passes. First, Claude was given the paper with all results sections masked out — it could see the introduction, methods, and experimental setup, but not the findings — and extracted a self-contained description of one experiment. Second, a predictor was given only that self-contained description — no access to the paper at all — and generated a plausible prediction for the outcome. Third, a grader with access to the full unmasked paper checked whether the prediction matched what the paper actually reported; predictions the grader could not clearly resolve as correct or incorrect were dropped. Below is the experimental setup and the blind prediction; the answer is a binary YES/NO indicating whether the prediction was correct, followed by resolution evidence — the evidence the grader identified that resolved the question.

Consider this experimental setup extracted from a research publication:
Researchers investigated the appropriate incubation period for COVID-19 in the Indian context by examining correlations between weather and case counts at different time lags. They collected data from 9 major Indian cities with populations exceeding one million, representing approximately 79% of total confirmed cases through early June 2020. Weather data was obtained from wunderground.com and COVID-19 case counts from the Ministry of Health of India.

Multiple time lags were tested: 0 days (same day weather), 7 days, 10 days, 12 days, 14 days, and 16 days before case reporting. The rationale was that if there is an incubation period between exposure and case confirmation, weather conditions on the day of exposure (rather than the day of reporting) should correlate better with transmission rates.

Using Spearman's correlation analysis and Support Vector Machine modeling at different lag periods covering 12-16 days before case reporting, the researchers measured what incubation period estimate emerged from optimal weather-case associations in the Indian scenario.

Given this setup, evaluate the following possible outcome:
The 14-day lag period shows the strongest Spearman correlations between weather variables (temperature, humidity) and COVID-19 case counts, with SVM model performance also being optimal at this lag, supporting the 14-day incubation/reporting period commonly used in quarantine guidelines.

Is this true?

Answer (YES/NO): YES